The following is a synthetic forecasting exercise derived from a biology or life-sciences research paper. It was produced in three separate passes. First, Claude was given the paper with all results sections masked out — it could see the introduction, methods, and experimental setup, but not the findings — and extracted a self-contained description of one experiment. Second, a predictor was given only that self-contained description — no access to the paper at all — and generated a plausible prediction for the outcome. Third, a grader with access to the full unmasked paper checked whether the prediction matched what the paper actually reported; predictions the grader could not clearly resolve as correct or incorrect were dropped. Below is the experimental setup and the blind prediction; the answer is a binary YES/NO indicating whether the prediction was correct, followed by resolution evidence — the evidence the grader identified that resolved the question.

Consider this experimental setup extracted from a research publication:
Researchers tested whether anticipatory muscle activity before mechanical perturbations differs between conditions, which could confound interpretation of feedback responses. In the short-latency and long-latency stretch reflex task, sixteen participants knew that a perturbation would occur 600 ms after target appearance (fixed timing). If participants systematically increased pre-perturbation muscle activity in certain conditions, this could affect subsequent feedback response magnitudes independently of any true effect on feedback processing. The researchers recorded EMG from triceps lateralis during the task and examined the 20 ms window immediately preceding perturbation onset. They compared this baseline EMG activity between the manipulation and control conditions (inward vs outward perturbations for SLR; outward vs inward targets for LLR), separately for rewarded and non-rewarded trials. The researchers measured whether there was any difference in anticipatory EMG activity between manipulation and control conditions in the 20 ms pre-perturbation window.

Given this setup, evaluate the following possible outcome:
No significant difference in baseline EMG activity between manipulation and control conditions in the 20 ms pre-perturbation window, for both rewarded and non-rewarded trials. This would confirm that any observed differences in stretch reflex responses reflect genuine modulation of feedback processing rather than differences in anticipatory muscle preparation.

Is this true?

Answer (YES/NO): YES